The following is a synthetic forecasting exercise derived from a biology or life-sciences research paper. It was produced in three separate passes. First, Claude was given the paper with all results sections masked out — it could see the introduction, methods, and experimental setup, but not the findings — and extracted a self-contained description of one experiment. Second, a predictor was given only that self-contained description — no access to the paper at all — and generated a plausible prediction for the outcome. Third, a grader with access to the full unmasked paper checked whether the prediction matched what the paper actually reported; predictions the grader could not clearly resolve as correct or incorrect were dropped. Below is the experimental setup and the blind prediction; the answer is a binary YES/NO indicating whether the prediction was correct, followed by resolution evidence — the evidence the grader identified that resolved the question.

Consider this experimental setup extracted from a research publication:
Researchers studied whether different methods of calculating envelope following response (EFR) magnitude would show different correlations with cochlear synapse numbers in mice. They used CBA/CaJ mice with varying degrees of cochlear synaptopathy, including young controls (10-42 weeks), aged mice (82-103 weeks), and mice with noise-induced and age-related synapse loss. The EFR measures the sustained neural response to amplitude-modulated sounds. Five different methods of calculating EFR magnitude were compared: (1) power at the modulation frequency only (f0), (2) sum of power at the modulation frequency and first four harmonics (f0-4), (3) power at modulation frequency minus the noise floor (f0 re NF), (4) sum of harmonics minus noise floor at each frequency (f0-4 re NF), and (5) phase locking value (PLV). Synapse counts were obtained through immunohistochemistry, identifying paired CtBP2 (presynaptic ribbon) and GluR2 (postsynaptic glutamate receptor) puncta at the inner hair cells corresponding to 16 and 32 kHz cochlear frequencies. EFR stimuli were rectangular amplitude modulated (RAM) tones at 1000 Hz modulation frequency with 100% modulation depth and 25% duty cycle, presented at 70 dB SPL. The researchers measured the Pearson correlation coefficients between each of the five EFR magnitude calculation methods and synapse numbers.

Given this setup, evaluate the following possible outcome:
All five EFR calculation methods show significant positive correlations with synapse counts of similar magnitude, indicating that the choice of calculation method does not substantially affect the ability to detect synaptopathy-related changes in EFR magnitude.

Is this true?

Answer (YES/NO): NO